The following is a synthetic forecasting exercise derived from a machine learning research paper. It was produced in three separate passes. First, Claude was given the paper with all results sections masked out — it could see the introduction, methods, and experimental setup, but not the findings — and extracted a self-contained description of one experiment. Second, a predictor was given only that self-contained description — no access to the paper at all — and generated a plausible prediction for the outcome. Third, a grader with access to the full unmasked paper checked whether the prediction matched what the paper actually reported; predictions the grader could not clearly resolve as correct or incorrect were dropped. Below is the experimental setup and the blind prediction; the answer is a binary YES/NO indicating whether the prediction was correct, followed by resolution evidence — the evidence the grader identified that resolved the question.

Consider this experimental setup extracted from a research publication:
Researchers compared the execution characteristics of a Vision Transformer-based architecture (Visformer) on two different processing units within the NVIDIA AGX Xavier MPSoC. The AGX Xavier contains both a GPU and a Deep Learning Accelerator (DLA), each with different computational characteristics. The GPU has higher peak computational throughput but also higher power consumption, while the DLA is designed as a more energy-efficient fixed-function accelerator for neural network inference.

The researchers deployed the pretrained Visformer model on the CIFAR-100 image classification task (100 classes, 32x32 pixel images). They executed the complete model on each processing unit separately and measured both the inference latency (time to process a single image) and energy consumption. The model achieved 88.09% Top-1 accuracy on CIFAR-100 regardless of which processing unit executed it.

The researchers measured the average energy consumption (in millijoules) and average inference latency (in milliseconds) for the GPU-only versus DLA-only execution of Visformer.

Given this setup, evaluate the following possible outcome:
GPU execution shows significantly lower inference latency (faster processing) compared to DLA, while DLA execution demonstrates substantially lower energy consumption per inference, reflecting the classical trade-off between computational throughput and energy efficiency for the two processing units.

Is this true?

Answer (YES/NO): YES